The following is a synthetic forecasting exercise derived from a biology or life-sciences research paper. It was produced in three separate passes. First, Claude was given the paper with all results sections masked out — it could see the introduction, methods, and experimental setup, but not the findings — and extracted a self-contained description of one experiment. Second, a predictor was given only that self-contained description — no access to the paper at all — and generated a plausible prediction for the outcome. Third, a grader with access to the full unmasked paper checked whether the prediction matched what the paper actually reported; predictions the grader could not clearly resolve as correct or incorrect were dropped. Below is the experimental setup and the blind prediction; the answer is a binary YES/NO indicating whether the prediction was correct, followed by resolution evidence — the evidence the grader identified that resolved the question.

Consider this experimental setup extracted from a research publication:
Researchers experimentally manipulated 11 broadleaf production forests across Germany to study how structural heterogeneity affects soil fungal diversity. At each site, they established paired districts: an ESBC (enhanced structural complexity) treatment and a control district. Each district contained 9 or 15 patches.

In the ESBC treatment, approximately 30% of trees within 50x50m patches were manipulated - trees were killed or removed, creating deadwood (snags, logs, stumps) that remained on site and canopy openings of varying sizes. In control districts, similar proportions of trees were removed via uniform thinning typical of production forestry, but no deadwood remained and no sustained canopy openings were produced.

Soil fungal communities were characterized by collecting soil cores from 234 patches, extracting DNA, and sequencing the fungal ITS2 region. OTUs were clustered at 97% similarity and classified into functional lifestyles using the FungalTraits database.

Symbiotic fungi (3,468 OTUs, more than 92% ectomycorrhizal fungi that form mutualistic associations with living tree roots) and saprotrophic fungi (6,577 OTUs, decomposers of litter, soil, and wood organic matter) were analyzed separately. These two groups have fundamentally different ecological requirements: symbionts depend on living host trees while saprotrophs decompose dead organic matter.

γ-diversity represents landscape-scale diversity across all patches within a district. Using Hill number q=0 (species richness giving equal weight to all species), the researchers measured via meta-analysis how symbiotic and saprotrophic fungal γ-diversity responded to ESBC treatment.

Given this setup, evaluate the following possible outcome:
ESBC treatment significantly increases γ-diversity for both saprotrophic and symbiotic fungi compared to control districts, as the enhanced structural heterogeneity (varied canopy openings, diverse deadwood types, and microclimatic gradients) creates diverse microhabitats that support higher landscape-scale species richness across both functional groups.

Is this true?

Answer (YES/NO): NO